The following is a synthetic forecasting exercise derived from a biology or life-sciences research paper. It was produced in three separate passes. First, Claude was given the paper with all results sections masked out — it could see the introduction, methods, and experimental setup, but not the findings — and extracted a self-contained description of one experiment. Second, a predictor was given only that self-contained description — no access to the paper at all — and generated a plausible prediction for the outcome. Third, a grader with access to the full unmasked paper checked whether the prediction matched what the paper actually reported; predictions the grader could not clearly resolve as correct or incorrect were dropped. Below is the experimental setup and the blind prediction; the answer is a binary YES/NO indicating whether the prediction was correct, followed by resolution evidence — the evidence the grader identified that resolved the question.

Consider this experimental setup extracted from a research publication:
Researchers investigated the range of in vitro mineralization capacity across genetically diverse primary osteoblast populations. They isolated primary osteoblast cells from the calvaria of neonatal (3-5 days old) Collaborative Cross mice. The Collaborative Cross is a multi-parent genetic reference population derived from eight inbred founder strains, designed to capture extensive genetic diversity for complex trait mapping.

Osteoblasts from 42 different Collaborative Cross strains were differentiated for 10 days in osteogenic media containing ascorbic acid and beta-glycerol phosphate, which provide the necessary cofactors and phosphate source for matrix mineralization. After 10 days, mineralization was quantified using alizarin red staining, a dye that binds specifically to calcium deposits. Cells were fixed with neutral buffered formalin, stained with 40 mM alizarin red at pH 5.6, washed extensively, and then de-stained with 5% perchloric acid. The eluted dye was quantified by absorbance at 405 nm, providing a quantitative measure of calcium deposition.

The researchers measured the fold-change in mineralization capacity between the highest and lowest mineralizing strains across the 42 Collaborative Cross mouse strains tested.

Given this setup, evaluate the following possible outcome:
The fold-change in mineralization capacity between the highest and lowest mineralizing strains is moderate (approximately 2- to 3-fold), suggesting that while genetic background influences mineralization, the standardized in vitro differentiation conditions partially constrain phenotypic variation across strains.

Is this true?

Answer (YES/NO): NO